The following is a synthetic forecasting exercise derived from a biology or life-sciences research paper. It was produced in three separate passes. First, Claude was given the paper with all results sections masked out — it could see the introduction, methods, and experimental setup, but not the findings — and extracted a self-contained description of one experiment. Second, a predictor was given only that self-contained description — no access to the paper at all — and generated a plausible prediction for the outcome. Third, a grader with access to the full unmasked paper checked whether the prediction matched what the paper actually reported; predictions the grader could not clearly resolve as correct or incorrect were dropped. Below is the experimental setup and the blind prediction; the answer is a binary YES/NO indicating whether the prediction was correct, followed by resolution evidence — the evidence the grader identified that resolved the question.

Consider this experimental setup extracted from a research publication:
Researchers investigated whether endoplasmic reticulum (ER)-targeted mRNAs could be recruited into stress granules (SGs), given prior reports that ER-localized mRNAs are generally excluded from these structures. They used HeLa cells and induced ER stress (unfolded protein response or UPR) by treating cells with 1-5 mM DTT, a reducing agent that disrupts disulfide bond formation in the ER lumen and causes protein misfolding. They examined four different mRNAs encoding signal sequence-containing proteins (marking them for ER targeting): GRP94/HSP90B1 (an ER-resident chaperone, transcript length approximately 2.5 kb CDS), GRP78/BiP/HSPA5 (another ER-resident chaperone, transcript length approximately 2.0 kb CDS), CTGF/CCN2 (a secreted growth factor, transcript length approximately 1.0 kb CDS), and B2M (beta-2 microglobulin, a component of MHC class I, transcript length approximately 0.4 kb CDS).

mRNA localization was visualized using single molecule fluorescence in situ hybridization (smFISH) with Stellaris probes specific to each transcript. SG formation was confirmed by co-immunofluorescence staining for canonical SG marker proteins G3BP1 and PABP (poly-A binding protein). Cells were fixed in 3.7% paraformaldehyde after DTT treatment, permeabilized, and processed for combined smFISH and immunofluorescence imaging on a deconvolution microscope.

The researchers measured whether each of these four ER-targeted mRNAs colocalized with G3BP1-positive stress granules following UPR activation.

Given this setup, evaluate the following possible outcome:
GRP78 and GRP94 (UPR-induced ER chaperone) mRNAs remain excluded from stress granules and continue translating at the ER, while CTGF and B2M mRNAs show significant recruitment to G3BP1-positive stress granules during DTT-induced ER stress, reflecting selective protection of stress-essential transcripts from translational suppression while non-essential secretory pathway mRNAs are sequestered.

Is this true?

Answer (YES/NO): NO